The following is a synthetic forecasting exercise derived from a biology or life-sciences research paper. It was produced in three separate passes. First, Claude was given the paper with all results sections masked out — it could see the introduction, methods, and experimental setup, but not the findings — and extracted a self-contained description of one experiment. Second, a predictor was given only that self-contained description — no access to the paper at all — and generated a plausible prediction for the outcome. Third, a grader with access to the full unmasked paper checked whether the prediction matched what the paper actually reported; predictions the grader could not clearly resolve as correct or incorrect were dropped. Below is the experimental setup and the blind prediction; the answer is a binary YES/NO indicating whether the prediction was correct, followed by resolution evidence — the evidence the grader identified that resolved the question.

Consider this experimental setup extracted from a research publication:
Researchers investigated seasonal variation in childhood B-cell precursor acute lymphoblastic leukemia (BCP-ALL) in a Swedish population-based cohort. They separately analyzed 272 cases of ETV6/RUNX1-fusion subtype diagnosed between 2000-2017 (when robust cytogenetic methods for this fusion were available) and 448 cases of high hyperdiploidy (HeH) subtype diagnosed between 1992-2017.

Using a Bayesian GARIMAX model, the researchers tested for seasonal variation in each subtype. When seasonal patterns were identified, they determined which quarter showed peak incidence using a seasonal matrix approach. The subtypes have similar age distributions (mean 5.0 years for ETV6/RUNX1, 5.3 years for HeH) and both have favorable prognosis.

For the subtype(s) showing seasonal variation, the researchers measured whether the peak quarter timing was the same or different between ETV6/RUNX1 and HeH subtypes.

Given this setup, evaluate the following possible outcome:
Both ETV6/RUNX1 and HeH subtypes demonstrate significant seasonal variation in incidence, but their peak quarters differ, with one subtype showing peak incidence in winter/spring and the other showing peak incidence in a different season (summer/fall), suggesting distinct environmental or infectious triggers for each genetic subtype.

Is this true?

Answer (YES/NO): NO